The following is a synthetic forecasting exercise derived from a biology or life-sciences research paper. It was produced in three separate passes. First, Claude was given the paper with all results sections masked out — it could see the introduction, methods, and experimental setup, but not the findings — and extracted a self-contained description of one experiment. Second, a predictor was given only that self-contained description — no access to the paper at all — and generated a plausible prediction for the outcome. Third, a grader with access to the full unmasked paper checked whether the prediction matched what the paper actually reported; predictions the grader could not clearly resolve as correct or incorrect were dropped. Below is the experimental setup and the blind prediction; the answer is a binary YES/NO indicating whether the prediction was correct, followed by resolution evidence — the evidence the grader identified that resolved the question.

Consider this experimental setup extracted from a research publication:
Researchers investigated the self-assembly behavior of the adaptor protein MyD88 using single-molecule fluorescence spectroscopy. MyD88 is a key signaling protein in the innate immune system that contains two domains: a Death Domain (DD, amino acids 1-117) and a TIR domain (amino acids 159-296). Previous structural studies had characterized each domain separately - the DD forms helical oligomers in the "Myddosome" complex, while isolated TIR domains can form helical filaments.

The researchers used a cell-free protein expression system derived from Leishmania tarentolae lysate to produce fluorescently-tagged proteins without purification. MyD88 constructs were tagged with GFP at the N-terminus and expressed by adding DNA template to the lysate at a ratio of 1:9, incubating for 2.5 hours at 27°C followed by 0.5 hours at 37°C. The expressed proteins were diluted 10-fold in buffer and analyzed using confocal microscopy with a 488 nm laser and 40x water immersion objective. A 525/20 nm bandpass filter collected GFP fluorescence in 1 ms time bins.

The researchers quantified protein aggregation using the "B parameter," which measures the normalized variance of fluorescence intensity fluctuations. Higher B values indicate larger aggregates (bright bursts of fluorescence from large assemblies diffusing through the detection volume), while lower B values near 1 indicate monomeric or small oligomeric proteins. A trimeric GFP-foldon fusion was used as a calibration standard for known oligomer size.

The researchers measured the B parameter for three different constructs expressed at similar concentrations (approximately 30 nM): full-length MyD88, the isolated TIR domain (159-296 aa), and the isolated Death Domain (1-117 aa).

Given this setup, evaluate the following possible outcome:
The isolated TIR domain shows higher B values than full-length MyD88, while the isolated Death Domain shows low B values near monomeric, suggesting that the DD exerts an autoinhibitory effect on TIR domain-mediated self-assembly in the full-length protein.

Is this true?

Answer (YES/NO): NO